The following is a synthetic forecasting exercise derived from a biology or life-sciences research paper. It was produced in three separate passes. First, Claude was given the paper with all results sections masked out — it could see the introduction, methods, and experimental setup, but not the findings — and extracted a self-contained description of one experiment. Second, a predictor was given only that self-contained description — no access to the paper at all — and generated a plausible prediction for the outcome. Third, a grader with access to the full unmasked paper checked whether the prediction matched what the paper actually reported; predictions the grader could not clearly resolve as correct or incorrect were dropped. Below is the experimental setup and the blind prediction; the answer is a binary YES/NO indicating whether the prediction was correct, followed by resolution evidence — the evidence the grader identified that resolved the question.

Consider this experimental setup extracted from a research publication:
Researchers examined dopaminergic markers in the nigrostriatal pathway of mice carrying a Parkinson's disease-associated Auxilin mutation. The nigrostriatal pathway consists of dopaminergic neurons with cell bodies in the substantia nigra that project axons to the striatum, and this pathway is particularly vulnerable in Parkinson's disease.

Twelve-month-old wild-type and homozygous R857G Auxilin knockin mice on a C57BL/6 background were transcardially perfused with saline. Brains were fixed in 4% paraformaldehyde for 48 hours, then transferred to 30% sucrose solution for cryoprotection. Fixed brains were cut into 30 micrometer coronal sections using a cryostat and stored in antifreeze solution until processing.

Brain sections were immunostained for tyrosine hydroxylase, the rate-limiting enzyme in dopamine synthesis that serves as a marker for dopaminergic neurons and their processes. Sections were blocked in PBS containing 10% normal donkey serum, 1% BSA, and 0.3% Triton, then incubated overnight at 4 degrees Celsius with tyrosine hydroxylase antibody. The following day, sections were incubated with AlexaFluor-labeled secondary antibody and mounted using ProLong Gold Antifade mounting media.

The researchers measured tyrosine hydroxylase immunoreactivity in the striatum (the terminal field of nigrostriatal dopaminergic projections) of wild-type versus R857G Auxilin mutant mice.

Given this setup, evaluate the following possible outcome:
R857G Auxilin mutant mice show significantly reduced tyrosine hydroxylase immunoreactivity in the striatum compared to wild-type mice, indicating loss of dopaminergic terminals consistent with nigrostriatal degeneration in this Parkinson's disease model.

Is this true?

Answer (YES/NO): NO